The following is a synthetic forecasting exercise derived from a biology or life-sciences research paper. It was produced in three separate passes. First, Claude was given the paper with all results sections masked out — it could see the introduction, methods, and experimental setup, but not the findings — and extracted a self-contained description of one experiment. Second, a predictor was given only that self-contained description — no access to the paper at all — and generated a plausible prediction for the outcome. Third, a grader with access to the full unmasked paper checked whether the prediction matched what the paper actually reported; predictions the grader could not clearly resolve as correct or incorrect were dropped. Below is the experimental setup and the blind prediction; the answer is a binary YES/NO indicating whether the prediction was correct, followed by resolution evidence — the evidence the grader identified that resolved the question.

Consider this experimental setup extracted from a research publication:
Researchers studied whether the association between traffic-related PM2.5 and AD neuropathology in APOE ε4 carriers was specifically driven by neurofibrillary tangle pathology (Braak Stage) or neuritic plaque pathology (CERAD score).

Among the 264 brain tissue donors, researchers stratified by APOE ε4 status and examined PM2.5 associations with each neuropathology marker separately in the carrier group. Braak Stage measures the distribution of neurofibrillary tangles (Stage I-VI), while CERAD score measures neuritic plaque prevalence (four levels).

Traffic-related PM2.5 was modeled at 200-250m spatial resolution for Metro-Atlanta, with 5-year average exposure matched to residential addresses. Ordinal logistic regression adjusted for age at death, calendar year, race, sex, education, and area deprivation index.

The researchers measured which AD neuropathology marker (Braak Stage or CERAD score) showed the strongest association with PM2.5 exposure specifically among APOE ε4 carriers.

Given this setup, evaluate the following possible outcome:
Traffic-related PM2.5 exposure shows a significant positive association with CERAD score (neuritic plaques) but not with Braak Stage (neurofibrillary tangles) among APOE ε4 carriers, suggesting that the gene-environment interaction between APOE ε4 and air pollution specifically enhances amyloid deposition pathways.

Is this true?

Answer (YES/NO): NO